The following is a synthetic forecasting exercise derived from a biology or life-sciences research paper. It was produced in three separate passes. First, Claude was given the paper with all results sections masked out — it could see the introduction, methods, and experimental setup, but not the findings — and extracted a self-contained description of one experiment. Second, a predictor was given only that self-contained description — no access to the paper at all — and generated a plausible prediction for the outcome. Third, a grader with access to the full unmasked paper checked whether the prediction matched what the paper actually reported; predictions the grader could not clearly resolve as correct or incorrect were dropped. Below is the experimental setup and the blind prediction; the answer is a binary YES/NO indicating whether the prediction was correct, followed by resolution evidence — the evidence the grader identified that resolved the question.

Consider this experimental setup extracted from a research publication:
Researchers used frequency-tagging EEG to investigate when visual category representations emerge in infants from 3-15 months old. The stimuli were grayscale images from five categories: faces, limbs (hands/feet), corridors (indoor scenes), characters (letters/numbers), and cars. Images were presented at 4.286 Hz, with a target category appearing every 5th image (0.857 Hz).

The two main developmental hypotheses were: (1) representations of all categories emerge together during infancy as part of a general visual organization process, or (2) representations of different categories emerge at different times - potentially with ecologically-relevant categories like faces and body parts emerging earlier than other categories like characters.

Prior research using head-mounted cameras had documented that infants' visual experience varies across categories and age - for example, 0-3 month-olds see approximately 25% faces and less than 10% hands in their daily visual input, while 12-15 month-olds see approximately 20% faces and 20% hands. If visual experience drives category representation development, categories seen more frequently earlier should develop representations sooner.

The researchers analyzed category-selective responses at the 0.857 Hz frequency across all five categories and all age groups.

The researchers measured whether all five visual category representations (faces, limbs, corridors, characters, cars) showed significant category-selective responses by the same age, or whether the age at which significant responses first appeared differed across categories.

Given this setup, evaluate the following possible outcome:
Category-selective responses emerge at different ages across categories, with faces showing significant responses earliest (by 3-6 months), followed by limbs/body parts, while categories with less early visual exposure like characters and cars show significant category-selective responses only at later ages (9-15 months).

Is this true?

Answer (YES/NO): NO